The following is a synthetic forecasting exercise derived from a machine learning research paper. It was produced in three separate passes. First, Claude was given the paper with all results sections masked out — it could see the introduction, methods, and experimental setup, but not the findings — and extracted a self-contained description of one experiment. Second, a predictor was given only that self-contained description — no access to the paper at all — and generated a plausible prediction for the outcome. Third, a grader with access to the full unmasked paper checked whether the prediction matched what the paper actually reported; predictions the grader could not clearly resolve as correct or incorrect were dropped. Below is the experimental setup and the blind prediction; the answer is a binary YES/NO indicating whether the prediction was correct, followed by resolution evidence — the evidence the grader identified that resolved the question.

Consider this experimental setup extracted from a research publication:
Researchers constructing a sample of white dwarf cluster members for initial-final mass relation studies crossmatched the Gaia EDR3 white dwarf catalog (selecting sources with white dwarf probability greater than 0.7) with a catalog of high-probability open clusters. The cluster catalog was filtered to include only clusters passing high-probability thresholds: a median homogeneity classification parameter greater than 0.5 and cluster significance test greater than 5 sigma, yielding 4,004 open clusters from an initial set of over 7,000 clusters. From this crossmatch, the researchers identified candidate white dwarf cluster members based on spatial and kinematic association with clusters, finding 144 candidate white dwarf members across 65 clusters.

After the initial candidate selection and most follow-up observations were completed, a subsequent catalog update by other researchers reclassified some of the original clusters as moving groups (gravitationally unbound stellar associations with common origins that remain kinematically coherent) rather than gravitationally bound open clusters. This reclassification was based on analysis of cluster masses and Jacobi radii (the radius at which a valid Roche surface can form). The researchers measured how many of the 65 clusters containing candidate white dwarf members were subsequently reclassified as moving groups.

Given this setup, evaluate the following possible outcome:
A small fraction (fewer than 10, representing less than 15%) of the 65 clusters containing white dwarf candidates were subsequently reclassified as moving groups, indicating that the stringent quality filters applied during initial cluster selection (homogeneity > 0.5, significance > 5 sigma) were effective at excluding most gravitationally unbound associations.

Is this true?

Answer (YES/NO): NO